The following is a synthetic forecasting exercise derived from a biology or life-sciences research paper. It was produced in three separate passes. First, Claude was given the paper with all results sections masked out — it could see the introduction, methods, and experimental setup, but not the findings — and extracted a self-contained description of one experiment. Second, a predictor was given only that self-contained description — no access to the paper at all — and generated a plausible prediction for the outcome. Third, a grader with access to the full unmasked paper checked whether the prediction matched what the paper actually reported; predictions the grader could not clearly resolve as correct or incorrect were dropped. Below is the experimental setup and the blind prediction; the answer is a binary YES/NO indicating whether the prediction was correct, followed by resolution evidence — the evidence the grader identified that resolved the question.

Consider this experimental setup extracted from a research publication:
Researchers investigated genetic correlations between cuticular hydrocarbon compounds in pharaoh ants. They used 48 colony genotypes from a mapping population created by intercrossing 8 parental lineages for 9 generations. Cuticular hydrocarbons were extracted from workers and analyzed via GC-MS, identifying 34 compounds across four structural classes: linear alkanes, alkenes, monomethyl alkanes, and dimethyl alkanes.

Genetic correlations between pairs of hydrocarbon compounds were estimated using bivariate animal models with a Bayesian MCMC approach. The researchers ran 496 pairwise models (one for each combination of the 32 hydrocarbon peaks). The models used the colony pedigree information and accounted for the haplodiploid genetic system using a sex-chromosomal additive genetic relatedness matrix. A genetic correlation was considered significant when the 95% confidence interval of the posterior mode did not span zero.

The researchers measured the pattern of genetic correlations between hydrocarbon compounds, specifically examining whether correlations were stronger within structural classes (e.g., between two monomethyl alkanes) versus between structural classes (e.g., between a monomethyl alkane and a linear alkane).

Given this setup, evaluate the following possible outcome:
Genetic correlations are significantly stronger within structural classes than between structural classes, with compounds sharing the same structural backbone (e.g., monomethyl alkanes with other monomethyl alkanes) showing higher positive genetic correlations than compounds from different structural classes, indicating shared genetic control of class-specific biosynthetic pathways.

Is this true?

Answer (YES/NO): YES